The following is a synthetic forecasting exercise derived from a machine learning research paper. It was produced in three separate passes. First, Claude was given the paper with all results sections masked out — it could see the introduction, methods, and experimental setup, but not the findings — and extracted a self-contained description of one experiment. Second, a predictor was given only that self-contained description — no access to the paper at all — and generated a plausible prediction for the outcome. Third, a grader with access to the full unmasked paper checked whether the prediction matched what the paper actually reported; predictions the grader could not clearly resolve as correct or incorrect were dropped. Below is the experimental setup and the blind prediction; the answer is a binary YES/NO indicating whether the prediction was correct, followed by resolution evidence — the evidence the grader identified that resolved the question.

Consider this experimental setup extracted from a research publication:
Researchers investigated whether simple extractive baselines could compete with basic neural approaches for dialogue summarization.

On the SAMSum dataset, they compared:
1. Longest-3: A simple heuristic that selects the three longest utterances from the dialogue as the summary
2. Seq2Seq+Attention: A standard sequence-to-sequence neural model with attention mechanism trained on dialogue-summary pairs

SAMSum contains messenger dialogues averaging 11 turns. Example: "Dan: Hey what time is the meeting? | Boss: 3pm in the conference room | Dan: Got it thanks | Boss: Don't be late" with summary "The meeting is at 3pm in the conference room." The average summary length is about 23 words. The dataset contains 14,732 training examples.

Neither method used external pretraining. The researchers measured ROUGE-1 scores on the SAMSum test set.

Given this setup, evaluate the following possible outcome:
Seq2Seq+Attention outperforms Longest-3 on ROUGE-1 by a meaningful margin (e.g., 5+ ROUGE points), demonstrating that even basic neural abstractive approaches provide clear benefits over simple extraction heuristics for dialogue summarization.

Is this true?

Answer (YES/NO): NO